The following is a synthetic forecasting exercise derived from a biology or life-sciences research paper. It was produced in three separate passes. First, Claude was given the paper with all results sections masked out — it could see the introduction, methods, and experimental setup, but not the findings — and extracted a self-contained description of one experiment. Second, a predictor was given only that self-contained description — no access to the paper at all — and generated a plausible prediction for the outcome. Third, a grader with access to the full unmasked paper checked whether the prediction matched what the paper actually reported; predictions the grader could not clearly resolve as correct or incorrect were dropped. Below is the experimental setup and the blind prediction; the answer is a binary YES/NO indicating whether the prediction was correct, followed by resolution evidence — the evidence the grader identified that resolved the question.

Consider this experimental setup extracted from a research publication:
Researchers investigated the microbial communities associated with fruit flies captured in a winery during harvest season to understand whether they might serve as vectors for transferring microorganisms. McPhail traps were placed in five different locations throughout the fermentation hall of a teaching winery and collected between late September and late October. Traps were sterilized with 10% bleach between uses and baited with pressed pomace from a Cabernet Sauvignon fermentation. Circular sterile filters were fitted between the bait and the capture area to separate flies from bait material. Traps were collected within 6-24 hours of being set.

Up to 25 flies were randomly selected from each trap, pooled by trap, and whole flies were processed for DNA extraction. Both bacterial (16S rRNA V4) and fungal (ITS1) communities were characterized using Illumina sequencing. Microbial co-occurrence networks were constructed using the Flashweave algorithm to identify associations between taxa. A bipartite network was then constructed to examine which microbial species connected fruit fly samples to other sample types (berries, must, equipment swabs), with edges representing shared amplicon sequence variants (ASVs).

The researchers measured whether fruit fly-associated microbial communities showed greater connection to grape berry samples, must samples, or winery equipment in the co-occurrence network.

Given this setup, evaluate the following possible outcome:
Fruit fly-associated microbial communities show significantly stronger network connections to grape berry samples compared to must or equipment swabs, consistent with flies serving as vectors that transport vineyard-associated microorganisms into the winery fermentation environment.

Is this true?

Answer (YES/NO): NO